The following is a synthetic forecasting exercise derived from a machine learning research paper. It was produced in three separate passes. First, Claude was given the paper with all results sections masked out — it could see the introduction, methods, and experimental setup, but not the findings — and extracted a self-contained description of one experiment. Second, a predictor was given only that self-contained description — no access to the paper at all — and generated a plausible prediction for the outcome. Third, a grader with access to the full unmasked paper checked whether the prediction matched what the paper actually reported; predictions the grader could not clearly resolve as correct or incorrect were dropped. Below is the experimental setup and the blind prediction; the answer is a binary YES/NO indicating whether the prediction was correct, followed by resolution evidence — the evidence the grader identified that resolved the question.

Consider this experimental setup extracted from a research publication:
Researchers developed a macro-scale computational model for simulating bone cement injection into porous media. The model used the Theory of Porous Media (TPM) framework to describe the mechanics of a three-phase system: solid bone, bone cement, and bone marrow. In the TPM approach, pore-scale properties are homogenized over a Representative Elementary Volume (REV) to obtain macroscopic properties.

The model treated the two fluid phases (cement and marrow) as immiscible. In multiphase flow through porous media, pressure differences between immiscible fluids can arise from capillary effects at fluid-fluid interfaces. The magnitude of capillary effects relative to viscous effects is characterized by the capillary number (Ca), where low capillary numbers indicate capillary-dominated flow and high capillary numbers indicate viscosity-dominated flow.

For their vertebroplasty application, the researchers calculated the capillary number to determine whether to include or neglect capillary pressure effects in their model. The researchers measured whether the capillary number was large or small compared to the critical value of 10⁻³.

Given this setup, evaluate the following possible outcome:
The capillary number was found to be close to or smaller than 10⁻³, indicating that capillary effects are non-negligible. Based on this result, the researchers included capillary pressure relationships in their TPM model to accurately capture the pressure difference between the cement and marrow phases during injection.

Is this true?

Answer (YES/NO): NO